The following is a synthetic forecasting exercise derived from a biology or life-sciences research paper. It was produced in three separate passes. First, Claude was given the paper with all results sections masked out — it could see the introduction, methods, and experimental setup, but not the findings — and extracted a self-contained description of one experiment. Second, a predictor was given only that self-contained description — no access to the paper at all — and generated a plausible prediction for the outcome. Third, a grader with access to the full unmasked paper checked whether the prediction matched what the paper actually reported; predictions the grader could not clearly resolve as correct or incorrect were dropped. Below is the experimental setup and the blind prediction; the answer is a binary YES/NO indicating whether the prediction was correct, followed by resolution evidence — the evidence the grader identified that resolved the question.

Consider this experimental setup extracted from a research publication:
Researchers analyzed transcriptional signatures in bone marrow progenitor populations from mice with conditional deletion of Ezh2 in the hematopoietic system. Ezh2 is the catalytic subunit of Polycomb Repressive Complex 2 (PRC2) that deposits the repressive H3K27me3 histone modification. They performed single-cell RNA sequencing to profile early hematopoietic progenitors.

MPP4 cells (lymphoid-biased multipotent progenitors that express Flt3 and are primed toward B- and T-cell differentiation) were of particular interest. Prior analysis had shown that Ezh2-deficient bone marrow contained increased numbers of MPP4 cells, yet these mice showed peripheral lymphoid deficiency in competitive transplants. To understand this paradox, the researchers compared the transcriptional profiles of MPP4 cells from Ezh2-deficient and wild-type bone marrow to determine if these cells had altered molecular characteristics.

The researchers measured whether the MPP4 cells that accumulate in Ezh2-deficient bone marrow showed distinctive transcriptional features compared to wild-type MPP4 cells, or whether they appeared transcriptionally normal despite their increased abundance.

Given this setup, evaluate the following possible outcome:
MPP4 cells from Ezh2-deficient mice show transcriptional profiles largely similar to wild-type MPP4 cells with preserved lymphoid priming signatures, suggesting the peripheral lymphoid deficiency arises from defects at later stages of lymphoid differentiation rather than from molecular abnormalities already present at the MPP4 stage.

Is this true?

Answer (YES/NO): NO